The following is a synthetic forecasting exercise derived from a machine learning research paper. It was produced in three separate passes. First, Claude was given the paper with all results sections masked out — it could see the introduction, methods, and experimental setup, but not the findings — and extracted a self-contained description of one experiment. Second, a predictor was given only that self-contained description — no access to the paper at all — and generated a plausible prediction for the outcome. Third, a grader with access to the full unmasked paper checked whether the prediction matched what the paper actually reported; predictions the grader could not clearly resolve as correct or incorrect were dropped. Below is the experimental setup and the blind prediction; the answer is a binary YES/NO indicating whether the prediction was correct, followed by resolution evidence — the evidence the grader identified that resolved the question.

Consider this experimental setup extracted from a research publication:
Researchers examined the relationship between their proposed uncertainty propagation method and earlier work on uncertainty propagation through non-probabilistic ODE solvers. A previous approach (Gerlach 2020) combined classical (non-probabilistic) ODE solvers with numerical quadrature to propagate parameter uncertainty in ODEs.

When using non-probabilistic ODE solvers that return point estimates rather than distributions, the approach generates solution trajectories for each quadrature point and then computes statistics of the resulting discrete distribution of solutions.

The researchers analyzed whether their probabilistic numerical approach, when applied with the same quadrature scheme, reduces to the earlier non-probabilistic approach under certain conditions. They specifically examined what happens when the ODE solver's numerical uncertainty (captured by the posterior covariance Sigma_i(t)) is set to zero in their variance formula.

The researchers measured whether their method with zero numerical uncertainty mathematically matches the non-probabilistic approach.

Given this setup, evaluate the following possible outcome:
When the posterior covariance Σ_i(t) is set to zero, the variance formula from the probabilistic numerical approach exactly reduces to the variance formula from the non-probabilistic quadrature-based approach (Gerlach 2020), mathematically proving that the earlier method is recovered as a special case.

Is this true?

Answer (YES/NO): YES